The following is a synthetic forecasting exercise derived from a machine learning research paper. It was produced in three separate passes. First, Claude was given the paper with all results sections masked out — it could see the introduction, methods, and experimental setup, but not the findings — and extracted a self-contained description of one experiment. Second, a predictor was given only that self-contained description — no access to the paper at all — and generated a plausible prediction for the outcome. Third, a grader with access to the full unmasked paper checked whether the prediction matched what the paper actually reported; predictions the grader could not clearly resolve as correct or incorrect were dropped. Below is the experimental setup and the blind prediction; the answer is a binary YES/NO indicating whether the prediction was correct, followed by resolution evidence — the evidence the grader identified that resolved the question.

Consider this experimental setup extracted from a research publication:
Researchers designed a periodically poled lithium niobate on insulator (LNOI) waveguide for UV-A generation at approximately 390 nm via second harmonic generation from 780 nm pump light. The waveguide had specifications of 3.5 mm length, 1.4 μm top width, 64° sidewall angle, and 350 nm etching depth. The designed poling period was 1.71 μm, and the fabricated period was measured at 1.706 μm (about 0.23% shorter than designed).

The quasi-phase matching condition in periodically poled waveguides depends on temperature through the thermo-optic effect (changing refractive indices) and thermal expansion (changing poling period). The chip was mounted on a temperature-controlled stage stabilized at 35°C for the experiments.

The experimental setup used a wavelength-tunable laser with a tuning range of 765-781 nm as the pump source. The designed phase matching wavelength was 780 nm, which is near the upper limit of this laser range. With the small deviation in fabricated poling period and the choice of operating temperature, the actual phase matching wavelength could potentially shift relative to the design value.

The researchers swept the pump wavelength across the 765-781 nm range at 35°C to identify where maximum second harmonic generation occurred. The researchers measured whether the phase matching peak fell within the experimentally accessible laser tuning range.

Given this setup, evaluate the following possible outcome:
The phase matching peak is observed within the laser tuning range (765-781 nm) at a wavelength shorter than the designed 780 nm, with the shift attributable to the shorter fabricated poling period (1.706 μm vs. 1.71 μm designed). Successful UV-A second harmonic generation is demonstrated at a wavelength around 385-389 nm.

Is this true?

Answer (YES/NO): YES